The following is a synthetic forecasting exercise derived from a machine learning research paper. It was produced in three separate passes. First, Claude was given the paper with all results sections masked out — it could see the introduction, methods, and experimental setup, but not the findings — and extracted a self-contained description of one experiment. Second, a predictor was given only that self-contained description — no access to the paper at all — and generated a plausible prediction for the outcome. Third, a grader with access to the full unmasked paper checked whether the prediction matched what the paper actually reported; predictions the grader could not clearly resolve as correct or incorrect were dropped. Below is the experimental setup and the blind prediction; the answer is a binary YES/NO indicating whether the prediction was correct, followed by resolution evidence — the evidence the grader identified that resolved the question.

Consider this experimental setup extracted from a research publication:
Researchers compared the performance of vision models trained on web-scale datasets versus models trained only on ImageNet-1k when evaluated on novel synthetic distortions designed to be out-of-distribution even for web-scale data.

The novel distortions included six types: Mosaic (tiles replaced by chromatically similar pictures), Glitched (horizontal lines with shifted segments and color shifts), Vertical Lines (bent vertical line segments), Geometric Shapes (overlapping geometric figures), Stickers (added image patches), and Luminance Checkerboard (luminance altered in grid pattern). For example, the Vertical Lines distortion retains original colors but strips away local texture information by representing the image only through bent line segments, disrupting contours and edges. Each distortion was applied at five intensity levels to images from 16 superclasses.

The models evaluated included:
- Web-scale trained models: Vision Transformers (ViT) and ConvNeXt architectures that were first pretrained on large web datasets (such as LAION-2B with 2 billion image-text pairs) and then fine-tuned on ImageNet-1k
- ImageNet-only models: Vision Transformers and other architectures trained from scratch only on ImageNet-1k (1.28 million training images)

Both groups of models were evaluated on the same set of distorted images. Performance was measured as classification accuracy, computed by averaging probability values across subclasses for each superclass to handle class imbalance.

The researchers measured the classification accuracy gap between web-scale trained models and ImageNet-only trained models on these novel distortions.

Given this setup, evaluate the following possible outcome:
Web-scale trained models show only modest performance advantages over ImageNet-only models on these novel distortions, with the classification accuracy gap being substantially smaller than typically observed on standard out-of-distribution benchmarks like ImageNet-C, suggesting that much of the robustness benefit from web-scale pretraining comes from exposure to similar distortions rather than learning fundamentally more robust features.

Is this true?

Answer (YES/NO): NO